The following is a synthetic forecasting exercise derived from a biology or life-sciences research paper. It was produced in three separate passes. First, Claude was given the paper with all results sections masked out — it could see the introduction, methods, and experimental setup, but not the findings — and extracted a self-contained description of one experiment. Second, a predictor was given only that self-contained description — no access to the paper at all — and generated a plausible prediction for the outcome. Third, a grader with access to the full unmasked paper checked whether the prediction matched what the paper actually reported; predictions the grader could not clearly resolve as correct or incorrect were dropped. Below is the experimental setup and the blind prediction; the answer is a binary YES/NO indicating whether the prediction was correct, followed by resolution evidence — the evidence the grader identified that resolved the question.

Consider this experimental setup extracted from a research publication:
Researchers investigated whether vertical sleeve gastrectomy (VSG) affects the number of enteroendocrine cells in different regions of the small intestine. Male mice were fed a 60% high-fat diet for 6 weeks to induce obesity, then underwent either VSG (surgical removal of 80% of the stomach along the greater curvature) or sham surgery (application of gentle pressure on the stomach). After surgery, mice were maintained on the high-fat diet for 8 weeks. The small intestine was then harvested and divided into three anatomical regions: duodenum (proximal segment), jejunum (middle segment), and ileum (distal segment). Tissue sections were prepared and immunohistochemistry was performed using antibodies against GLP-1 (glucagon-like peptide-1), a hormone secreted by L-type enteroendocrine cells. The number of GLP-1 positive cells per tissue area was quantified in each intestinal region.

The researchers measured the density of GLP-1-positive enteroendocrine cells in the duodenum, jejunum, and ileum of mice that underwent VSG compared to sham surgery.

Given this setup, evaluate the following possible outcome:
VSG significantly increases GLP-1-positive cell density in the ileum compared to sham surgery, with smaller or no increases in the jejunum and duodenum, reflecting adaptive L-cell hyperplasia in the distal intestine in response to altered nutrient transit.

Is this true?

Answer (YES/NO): NO